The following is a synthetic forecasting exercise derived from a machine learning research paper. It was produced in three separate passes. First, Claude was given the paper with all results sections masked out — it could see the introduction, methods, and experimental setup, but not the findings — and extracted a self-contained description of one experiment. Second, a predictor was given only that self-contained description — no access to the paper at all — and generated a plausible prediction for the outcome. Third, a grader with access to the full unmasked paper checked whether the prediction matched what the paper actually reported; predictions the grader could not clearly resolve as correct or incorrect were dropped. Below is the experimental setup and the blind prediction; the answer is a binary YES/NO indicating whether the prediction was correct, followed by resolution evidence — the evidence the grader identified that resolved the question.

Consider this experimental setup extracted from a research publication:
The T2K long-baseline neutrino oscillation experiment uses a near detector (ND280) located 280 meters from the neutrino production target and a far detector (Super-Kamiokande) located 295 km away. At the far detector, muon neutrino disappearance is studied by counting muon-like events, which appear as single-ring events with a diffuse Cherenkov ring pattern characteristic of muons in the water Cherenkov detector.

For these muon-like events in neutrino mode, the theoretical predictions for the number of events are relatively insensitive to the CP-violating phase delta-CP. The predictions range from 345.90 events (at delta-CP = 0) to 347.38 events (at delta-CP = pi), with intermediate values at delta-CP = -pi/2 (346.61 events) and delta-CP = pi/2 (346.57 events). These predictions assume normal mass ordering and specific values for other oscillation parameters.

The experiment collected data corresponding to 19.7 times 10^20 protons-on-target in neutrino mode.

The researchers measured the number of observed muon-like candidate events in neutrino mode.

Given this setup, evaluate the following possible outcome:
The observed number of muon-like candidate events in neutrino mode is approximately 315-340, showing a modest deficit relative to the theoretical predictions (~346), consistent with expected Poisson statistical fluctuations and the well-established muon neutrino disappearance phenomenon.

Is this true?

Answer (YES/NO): YES